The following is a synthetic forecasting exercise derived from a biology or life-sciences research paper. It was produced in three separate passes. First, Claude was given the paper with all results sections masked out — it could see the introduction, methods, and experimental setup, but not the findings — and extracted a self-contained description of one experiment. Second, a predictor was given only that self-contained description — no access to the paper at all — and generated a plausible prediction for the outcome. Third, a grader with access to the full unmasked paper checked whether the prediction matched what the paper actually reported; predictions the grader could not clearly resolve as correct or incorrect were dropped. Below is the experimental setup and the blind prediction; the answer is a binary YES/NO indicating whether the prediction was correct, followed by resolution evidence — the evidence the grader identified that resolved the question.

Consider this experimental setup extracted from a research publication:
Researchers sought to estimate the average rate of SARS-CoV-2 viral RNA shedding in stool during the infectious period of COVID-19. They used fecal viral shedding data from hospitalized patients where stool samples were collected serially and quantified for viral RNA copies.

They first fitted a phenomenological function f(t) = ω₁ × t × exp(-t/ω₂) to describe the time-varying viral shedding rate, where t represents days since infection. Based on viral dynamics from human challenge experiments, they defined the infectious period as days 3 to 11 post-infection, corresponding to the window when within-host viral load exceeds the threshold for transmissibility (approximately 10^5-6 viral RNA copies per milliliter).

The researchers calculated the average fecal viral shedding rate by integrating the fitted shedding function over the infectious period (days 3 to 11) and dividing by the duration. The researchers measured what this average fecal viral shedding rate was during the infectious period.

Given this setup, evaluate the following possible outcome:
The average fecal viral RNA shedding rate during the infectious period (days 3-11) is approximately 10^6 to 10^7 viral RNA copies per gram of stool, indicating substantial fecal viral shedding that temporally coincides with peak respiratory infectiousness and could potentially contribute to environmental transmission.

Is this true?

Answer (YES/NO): NO